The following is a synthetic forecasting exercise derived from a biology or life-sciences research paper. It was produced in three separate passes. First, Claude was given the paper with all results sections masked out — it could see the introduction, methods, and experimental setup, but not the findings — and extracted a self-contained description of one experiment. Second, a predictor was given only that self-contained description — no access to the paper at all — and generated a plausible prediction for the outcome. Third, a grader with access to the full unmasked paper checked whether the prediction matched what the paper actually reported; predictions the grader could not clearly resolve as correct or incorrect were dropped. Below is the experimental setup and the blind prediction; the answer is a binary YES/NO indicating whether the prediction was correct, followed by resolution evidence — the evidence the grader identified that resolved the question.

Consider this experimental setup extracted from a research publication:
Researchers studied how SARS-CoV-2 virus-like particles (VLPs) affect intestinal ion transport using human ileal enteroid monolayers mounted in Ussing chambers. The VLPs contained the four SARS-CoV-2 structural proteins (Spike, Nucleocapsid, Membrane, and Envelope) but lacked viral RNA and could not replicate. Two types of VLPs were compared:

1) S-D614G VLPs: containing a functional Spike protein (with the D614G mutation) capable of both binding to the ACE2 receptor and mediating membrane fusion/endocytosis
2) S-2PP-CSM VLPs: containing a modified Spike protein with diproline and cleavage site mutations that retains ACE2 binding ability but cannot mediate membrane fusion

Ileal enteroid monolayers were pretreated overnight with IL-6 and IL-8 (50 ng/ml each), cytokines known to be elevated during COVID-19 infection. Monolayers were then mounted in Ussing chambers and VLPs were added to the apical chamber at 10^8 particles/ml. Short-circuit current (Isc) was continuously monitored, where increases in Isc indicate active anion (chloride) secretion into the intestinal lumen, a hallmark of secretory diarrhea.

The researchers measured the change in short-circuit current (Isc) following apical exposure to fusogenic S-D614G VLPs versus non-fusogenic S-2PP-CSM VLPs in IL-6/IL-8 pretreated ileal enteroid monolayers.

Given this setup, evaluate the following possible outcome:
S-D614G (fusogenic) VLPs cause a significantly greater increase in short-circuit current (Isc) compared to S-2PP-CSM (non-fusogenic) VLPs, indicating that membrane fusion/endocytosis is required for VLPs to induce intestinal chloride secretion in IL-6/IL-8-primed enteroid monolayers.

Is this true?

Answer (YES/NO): NO